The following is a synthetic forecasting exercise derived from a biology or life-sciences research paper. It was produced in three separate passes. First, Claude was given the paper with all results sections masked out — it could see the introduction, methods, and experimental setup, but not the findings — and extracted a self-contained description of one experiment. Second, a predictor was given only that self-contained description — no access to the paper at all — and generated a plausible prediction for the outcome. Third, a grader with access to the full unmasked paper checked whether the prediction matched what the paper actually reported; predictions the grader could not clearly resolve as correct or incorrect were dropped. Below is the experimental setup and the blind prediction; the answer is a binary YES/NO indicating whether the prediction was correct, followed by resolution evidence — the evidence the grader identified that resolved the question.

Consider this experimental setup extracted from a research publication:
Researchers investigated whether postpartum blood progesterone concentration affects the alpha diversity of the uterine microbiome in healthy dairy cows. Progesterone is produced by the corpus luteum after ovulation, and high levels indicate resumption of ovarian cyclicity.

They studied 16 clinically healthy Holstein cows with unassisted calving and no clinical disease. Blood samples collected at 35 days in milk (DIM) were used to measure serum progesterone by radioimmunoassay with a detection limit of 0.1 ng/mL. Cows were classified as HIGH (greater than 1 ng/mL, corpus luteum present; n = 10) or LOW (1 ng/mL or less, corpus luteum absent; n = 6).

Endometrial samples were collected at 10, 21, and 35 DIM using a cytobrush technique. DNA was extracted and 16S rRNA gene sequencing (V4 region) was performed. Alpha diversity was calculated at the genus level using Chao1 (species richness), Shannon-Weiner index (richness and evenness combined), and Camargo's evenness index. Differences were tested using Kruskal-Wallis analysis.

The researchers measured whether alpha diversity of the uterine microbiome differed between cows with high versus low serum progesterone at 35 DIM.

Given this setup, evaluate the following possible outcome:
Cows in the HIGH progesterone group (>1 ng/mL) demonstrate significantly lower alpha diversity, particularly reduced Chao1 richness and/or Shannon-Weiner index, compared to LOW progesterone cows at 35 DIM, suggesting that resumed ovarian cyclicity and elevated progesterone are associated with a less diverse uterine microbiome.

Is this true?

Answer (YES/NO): NO